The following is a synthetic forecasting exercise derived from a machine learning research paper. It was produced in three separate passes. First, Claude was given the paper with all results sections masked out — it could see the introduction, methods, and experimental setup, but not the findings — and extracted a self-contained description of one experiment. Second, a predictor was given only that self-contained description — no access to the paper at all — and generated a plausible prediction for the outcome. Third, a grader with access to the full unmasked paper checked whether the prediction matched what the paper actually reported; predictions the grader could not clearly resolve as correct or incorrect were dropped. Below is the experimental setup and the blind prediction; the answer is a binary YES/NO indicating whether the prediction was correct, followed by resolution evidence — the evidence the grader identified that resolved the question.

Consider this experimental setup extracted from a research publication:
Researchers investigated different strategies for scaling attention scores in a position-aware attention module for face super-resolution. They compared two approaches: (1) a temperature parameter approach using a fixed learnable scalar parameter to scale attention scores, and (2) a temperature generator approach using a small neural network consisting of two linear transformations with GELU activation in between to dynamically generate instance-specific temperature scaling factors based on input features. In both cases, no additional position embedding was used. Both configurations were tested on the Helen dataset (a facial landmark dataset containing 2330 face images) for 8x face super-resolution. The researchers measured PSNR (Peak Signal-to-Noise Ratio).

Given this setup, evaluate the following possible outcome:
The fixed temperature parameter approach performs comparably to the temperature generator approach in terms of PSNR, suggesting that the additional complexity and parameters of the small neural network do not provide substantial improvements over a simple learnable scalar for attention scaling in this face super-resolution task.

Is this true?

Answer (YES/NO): NO